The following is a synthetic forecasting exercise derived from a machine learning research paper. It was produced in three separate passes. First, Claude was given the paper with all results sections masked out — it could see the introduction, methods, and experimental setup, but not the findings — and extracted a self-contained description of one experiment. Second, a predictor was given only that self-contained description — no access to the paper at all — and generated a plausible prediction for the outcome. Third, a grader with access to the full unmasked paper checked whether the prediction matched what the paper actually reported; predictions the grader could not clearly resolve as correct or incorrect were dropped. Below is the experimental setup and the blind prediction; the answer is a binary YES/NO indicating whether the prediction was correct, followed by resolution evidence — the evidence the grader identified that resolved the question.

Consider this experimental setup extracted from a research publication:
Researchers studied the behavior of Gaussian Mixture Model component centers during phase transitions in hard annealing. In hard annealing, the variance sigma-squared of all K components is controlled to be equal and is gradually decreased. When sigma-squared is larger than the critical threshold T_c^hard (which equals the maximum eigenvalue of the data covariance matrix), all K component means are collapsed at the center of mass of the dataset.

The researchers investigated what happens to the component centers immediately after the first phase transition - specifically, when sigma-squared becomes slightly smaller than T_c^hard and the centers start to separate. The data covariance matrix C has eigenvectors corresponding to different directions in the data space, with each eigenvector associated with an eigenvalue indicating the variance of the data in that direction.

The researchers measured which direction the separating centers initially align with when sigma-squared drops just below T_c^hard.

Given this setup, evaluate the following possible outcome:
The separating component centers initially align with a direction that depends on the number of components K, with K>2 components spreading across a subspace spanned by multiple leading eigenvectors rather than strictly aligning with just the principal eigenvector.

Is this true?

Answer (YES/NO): NO